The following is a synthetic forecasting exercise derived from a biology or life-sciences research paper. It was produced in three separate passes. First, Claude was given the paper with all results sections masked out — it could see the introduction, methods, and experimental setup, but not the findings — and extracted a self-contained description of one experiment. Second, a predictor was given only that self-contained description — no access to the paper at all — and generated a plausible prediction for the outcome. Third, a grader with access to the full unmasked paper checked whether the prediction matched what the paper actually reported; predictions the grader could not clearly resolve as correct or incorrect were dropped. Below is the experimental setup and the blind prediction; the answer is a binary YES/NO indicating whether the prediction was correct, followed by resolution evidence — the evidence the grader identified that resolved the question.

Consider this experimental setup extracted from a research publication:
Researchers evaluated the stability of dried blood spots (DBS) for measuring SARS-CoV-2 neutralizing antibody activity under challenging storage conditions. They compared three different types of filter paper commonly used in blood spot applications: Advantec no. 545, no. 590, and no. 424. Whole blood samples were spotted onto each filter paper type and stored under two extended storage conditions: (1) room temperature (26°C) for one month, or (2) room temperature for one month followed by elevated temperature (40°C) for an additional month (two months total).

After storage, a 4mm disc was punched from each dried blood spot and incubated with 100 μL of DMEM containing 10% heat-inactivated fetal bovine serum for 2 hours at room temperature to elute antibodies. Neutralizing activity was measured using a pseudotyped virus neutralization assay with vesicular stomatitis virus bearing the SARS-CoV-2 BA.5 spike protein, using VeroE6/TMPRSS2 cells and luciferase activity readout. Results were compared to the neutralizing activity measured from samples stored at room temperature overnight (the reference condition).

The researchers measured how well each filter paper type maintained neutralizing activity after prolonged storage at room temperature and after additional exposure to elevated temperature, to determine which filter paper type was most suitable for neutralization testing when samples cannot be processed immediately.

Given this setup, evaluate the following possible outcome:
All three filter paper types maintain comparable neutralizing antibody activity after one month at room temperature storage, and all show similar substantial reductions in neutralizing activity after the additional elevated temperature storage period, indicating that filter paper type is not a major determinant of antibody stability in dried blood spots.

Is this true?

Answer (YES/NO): NO